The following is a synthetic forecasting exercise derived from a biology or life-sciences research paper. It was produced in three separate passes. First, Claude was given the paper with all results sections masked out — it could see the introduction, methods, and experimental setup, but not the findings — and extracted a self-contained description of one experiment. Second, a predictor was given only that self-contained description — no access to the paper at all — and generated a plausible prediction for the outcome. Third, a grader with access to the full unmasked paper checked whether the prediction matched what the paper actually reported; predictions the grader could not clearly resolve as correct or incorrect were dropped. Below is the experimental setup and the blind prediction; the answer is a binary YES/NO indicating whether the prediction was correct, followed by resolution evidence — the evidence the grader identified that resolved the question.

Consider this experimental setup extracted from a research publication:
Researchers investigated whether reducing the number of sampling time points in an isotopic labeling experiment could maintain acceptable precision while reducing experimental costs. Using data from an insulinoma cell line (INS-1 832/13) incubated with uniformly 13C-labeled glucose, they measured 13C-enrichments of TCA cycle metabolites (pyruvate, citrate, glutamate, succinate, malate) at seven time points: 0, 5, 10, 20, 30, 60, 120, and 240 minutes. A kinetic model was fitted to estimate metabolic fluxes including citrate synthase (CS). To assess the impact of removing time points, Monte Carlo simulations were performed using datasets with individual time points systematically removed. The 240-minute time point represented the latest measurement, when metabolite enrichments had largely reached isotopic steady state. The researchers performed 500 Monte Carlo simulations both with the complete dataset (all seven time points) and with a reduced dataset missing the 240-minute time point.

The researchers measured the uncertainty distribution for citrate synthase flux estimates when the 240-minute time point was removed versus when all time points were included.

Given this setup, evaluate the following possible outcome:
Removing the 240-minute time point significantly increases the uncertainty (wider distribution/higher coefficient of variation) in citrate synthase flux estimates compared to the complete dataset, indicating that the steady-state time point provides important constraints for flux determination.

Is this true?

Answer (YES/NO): YES